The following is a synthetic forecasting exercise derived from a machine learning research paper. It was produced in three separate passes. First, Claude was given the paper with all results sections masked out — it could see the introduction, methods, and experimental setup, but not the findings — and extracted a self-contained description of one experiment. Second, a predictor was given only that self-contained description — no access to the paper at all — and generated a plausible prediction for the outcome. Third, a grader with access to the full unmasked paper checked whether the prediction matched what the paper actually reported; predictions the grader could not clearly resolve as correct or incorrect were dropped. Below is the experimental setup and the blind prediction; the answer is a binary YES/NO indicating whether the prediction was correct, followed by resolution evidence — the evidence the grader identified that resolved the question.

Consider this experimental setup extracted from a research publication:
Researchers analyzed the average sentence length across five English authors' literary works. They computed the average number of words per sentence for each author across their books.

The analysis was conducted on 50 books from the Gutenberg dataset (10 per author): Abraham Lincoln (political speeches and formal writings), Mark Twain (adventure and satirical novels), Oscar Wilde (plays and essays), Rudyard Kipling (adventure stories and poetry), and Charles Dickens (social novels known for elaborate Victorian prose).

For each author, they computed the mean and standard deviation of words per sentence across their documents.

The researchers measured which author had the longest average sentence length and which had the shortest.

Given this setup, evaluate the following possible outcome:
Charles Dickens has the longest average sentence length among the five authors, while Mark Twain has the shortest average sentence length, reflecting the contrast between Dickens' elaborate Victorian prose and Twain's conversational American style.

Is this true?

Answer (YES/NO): NO